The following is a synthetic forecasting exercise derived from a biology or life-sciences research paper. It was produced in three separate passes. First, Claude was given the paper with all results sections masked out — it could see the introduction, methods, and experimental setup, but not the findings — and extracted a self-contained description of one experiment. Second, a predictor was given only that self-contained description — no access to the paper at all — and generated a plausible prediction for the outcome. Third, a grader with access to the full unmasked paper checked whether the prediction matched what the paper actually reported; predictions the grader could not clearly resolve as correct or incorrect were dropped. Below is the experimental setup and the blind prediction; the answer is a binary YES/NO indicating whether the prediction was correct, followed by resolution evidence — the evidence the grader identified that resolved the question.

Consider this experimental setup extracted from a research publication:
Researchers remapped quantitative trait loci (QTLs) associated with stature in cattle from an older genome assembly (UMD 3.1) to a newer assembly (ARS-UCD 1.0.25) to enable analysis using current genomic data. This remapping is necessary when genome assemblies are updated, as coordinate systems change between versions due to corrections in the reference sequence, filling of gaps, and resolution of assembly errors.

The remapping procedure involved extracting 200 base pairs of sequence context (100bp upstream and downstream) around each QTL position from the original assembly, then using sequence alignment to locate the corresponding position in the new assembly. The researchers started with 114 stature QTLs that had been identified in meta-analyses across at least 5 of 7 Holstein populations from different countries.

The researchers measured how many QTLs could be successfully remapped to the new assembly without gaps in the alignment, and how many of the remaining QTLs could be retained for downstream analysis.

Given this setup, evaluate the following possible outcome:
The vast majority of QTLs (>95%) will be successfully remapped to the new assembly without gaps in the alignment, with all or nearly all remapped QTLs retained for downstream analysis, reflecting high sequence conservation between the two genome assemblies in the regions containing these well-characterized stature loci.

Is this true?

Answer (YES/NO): NO